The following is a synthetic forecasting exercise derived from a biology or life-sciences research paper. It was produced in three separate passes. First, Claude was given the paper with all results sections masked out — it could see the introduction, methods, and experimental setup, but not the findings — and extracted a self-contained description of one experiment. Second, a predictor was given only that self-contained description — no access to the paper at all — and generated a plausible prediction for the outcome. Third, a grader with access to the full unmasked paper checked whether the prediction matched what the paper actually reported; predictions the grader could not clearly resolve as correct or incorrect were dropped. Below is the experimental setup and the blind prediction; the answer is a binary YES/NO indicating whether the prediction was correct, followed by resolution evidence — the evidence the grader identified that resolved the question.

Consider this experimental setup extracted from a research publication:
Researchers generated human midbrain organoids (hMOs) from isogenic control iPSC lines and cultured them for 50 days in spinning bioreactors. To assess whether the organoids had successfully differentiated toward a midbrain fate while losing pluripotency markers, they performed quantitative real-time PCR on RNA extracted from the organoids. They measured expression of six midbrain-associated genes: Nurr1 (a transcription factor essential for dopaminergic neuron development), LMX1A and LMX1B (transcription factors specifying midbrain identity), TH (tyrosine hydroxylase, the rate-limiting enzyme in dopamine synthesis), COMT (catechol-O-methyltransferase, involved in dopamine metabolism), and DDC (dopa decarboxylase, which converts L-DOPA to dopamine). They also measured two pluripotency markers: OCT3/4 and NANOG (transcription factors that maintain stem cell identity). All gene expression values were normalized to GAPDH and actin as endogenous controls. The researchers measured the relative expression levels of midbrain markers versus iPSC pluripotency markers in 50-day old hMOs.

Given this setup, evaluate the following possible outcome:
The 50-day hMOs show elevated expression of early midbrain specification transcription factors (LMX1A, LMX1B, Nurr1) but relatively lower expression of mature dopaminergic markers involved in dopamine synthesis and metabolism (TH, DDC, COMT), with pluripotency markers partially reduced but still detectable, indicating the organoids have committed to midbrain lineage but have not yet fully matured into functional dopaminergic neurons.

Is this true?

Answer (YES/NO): NO